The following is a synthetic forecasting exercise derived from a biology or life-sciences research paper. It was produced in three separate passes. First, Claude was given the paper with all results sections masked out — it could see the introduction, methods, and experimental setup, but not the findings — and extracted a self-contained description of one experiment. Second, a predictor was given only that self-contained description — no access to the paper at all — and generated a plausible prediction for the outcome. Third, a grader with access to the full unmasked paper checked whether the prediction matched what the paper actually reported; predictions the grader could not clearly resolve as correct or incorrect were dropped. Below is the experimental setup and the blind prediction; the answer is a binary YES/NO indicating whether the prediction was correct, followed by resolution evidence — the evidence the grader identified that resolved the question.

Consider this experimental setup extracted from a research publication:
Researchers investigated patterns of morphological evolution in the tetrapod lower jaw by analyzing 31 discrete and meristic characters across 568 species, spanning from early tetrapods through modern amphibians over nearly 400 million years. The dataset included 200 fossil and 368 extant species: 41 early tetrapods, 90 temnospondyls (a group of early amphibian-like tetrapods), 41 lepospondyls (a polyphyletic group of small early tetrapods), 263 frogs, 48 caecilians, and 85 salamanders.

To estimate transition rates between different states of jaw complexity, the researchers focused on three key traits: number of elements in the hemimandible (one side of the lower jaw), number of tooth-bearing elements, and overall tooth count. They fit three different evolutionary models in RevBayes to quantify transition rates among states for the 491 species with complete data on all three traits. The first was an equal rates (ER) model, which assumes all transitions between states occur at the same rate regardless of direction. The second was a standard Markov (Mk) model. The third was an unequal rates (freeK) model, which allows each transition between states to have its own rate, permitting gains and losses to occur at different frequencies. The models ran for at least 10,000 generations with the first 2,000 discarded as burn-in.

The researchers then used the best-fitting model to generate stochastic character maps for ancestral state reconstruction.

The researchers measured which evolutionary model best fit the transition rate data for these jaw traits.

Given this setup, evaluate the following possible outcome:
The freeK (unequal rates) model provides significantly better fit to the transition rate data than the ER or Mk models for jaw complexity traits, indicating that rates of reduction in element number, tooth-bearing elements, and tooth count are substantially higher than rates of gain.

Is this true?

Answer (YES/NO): NO